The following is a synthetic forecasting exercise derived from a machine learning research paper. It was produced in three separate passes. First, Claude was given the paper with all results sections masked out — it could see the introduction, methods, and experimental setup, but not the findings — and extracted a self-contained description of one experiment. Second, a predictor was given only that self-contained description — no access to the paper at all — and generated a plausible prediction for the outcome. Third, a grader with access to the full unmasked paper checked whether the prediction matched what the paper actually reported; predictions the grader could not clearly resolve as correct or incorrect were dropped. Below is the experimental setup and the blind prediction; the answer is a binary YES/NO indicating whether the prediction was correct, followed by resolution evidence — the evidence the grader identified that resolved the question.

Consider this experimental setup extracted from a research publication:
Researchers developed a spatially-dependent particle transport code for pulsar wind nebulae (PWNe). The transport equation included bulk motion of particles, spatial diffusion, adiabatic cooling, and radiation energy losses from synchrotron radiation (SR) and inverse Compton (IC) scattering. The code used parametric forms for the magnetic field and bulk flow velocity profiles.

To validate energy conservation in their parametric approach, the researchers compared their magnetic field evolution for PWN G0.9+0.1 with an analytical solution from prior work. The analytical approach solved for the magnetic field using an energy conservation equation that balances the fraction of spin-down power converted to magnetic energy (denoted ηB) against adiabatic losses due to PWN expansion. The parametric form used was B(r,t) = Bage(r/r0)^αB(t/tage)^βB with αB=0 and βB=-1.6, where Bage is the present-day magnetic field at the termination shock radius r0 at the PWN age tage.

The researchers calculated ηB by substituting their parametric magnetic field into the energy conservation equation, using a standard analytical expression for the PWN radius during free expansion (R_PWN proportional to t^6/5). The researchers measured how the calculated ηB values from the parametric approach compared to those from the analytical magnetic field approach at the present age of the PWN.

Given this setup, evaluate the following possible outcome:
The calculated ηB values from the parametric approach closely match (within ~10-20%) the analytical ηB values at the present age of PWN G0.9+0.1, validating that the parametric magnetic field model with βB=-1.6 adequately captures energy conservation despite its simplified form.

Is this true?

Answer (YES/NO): YES